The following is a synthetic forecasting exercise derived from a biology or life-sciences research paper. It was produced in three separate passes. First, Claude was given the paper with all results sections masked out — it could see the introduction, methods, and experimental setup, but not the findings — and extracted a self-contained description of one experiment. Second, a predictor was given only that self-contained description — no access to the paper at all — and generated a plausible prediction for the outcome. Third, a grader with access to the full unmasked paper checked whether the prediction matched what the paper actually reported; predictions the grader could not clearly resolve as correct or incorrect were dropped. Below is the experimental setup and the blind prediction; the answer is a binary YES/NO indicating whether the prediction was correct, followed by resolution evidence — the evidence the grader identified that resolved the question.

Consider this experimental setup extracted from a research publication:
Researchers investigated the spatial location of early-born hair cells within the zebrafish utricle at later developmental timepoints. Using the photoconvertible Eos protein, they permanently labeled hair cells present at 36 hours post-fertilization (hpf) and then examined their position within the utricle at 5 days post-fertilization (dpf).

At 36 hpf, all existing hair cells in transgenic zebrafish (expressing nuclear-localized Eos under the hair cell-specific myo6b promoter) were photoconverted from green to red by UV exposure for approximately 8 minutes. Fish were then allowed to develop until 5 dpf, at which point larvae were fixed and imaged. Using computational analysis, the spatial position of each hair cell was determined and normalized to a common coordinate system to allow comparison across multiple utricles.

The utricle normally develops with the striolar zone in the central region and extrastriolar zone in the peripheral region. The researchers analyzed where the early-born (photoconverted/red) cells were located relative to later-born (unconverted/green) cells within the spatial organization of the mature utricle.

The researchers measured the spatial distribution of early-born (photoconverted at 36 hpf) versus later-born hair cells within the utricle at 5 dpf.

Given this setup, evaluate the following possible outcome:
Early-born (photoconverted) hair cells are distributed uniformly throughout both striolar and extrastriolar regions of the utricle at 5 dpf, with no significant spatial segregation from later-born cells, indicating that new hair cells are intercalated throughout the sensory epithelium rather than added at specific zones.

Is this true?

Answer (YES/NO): NO